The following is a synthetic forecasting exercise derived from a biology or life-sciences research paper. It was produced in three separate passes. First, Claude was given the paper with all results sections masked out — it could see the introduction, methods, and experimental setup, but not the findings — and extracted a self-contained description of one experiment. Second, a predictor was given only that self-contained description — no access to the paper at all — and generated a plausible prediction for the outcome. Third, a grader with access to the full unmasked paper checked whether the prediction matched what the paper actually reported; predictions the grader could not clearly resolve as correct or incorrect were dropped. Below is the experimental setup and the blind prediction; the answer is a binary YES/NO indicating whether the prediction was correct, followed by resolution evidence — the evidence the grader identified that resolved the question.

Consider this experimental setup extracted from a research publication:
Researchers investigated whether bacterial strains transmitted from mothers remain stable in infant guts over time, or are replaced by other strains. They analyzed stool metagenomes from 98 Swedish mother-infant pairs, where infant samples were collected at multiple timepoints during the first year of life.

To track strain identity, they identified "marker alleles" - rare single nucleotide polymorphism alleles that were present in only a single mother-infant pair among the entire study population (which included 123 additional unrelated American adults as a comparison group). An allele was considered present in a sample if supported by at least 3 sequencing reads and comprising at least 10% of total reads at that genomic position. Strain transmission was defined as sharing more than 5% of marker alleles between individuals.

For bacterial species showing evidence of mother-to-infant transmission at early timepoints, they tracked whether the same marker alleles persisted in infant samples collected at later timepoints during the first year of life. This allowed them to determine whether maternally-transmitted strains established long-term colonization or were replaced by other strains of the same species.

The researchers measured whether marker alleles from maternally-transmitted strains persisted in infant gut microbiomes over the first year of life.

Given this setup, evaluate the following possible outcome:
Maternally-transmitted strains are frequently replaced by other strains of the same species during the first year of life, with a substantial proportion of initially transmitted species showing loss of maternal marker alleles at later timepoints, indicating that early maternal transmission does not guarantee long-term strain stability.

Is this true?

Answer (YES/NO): NO